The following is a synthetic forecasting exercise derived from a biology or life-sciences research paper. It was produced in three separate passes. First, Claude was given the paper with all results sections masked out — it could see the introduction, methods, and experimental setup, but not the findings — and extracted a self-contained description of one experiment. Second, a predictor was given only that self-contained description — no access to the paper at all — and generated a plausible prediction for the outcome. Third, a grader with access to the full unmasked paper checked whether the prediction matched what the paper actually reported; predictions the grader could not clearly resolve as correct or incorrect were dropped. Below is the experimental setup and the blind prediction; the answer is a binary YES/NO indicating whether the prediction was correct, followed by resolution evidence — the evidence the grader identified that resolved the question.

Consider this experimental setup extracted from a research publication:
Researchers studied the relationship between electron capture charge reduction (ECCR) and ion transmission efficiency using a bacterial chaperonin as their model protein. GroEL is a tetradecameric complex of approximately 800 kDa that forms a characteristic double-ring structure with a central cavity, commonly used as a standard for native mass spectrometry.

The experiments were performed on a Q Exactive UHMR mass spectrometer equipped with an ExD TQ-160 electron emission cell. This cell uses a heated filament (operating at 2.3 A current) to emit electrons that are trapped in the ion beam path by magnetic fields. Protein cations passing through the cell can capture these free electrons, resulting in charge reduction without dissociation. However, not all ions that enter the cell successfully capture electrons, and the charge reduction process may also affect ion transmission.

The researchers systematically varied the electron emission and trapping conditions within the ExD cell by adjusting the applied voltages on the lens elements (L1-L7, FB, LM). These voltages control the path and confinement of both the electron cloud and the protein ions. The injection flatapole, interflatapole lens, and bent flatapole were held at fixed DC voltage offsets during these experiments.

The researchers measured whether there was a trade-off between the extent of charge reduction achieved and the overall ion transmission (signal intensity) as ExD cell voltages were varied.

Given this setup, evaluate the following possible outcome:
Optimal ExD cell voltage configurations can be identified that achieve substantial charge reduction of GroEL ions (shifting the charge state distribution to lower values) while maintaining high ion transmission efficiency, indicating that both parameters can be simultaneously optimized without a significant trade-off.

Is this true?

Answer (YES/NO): NO